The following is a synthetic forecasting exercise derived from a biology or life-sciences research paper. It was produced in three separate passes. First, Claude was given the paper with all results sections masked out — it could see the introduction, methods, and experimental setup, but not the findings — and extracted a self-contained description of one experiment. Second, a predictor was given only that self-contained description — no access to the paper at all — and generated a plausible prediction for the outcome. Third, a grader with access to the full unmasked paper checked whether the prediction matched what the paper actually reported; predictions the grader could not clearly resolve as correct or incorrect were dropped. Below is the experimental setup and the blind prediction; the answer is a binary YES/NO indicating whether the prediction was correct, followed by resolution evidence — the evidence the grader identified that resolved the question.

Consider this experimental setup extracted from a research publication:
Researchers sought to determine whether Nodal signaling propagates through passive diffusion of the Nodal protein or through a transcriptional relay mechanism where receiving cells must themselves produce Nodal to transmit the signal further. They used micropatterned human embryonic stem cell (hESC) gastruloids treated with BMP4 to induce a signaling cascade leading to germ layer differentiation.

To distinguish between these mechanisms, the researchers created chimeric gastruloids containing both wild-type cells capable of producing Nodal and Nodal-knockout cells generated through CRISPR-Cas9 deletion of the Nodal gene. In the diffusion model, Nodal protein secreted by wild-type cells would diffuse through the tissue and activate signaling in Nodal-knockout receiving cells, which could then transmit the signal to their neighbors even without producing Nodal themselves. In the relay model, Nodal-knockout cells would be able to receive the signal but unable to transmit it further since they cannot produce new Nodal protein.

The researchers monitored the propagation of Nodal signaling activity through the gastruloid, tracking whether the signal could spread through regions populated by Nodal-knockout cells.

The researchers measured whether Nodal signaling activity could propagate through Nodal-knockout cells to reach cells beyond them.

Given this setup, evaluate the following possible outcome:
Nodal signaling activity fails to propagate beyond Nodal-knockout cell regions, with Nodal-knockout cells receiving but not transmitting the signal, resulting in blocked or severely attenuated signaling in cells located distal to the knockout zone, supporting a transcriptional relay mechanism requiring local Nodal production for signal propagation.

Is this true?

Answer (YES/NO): YES